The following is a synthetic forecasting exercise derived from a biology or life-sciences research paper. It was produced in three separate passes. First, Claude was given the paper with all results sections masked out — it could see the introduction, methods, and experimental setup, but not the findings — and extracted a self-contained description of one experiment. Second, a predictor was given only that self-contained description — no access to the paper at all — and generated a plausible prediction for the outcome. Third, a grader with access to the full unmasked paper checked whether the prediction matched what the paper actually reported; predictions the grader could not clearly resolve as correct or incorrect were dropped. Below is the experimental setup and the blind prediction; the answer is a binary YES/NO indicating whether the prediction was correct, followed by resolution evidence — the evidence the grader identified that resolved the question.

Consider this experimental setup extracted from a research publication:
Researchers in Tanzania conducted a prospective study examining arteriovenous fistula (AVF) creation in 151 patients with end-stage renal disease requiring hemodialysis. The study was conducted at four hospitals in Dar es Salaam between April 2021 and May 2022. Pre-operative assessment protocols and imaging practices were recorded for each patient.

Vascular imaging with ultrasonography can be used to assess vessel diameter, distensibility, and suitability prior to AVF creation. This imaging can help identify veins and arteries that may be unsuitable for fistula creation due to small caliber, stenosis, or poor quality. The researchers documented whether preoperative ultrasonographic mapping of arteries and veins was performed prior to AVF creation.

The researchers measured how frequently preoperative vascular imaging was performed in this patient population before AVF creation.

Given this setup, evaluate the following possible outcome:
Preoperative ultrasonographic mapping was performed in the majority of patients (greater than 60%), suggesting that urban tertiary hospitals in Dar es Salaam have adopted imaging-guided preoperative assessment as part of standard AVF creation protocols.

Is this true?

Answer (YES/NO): NO